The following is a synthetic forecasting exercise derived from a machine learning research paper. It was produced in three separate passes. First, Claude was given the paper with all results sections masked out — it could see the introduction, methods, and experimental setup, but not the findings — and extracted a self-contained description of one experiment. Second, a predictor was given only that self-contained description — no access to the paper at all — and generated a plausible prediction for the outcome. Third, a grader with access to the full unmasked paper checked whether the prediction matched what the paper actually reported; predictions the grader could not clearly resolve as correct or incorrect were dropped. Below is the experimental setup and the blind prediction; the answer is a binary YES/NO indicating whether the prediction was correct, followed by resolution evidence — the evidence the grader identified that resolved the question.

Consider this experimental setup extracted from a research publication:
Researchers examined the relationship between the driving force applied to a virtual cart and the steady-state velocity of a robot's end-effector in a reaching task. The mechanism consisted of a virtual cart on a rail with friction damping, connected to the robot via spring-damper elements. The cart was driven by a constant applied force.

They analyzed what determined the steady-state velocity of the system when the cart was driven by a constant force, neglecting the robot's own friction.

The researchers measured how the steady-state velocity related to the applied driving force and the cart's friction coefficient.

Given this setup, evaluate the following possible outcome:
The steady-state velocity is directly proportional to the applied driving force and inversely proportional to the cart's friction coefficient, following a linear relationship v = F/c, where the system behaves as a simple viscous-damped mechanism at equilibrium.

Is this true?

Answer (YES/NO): YES